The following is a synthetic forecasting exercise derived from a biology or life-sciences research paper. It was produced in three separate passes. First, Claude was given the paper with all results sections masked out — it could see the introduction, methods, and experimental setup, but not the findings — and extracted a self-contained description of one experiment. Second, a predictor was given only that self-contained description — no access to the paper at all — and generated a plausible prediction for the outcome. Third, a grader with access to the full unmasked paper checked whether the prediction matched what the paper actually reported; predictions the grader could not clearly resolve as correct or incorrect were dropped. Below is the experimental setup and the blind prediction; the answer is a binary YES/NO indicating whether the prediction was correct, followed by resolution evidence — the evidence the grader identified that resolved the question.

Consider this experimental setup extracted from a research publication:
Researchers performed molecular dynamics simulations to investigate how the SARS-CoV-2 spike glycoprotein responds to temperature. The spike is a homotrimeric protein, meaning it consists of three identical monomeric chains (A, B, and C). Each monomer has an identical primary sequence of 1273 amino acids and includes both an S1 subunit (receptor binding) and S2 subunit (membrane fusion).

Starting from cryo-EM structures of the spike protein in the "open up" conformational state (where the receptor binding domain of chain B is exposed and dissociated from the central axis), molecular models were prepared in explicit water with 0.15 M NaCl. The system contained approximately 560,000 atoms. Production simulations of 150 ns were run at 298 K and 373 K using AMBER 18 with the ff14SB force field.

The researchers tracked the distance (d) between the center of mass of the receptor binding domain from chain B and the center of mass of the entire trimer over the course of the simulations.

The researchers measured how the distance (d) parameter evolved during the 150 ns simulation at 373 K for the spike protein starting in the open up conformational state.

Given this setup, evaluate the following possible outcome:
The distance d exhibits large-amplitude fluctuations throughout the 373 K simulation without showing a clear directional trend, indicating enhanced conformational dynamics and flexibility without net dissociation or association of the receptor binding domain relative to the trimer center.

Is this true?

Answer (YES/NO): NO